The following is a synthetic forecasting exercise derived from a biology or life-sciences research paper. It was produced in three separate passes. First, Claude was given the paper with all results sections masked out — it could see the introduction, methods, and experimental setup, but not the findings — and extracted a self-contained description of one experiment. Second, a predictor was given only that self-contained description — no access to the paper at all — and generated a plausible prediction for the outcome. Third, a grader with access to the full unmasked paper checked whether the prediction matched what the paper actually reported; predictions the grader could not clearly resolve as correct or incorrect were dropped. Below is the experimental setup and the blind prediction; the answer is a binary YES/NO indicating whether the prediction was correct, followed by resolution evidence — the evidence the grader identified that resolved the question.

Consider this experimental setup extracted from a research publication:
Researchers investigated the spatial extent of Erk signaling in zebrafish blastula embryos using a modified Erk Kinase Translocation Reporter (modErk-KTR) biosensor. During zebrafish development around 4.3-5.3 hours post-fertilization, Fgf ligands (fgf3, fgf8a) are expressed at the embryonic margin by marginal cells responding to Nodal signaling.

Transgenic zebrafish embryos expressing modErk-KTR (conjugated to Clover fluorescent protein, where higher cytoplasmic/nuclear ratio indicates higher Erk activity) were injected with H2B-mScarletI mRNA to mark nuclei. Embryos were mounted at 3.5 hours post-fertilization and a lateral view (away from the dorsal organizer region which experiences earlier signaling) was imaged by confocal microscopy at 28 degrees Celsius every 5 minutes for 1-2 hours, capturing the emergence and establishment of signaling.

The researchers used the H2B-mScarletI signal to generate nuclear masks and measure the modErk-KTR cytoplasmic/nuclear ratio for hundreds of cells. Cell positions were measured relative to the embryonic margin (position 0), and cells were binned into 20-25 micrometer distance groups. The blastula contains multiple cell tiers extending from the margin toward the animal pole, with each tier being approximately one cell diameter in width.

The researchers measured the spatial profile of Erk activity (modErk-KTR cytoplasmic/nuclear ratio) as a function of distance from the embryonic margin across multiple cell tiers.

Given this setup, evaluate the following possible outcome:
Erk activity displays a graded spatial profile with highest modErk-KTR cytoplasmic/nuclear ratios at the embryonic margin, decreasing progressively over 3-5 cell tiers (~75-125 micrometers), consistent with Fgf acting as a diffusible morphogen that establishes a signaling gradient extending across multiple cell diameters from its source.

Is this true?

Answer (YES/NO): NO